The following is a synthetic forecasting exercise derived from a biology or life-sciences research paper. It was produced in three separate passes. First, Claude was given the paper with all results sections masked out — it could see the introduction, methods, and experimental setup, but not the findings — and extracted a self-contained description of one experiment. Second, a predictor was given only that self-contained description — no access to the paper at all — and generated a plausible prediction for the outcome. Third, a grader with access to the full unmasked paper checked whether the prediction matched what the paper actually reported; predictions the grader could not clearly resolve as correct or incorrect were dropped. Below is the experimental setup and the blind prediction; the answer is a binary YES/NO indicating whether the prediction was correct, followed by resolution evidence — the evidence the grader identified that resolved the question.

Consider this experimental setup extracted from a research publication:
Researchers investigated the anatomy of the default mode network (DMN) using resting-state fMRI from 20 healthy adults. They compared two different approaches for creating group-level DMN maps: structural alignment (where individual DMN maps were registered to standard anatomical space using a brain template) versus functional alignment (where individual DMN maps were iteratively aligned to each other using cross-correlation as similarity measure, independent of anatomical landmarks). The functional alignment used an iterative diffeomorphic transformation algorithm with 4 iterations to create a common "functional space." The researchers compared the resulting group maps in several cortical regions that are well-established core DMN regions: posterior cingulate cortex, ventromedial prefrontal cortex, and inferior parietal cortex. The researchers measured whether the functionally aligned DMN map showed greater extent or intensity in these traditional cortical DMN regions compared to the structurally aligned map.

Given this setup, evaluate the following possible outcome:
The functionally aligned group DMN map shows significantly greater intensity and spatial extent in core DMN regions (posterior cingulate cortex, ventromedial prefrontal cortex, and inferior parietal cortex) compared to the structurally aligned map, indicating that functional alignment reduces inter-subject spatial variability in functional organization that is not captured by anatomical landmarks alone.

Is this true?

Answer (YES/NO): NO